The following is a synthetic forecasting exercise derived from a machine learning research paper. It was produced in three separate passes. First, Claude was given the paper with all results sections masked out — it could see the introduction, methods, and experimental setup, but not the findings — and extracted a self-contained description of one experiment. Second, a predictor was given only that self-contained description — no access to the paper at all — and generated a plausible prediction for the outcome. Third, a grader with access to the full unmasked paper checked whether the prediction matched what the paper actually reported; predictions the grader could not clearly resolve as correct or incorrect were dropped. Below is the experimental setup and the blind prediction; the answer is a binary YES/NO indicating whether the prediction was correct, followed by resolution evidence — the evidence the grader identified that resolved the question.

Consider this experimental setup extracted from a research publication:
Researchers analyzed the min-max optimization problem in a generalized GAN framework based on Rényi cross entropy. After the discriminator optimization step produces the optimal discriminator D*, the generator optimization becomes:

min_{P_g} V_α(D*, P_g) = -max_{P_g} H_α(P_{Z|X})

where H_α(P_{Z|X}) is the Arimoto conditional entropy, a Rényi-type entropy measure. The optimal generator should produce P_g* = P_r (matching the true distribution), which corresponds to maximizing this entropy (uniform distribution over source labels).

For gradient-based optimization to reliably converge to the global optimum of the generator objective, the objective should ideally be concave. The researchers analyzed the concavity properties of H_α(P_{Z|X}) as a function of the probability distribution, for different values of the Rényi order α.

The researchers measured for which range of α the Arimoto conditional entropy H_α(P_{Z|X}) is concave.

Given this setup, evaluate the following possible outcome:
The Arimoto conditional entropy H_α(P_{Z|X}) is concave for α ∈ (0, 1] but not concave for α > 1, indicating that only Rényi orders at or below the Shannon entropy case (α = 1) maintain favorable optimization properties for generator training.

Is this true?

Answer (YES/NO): NO